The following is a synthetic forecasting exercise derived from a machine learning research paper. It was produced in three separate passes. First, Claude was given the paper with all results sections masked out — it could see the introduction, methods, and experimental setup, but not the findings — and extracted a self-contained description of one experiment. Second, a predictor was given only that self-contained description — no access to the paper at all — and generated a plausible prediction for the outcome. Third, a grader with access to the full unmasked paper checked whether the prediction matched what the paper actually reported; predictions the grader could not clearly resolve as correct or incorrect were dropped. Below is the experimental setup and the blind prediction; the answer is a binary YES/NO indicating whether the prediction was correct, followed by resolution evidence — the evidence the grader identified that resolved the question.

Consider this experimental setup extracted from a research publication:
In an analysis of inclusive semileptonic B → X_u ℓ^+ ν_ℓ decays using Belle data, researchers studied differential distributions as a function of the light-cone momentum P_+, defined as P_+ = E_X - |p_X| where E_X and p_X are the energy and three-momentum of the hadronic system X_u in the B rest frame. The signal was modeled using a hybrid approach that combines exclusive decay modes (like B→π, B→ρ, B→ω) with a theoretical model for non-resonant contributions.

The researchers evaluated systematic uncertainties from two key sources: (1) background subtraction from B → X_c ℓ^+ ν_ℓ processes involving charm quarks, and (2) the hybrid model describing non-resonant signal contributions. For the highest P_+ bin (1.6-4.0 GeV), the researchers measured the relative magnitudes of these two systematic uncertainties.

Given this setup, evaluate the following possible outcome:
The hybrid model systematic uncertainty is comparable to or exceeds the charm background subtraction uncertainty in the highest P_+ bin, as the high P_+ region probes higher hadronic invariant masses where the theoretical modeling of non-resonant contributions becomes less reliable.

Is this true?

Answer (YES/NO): YES